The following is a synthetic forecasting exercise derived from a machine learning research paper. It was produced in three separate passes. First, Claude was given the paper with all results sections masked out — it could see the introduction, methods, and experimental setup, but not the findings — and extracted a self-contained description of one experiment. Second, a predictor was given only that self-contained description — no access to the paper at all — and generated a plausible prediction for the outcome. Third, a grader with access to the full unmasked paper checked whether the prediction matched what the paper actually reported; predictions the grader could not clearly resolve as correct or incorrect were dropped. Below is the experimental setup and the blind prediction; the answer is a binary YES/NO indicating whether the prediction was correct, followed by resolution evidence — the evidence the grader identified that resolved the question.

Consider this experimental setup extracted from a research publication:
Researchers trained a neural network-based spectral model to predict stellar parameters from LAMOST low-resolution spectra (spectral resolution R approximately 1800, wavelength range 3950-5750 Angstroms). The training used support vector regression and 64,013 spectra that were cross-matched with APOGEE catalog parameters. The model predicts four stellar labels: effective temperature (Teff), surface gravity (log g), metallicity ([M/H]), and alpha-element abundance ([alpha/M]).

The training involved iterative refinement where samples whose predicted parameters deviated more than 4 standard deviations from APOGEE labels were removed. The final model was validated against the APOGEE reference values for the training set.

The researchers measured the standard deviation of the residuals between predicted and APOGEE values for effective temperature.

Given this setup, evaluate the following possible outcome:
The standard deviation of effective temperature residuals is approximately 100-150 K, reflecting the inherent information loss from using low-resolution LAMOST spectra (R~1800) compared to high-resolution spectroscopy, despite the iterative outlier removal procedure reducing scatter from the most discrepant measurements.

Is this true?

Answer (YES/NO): NO